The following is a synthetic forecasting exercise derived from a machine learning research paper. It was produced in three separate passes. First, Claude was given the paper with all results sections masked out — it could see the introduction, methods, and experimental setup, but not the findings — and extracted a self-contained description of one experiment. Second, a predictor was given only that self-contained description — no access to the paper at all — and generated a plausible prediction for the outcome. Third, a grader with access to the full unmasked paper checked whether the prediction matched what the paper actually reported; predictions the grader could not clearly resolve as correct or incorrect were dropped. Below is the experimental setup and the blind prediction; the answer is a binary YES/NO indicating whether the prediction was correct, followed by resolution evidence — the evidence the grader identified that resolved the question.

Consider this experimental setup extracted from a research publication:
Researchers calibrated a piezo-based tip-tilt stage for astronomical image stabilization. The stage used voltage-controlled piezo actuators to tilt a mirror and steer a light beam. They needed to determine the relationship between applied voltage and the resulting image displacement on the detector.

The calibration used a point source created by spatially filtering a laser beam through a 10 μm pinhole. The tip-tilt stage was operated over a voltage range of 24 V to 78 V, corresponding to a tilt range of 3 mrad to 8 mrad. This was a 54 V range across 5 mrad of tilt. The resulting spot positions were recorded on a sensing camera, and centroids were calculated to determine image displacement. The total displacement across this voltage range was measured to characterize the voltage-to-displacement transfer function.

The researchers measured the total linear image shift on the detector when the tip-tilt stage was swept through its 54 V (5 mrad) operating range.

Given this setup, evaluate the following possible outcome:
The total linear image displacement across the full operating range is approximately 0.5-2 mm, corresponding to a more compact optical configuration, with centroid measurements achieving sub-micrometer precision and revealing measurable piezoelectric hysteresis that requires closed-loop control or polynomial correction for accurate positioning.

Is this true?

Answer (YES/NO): NO